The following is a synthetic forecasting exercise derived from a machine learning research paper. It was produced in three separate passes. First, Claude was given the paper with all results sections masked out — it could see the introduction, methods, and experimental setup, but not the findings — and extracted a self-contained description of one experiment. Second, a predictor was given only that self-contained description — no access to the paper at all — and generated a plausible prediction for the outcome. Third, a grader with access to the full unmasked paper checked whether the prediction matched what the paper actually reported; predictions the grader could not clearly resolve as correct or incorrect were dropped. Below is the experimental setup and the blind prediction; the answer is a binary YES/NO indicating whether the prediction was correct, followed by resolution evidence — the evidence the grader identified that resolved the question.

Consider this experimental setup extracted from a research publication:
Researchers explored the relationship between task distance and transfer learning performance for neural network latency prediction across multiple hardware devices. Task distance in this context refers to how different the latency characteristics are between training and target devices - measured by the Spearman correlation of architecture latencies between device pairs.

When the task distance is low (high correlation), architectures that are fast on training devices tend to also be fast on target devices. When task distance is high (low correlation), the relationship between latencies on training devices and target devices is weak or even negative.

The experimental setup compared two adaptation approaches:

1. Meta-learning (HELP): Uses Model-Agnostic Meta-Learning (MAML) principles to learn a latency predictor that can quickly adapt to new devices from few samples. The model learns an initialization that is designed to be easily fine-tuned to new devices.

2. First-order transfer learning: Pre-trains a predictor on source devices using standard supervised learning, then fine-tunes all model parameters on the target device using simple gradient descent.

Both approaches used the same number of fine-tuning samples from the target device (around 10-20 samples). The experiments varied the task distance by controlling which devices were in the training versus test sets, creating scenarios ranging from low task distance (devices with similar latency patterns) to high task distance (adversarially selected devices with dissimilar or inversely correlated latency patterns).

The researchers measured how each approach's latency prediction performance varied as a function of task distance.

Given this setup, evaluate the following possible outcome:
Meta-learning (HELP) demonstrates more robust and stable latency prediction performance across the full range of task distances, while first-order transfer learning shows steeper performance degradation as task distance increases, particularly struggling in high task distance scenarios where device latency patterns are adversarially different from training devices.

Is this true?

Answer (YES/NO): NO